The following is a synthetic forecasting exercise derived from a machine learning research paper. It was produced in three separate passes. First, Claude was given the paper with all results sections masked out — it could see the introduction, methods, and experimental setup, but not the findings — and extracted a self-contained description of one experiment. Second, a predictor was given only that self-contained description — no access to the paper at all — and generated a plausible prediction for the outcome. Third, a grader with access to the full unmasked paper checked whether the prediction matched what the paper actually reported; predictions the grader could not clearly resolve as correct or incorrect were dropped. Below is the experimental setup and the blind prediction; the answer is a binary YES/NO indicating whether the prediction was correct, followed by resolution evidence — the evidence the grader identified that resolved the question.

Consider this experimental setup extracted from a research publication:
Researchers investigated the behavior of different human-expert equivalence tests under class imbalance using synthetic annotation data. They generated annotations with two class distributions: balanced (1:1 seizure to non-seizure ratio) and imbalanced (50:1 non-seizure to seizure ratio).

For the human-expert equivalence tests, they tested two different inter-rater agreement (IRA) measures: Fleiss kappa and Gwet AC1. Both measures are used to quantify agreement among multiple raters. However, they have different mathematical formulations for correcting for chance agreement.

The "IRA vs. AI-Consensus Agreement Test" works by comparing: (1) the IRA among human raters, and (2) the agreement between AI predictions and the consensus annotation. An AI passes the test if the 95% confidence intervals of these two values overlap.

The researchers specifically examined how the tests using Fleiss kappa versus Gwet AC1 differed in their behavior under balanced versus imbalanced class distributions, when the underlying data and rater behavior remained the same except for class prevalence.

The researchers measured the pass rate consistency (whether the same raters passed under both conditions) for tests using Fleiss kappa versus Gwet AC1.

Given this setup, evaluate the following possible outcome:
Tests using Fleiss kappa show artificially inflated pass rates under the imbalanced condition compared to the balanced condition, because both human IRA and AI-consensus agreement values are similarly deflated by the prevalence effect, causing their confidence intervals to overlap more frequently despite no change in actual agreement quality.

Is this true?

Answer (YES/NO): NO